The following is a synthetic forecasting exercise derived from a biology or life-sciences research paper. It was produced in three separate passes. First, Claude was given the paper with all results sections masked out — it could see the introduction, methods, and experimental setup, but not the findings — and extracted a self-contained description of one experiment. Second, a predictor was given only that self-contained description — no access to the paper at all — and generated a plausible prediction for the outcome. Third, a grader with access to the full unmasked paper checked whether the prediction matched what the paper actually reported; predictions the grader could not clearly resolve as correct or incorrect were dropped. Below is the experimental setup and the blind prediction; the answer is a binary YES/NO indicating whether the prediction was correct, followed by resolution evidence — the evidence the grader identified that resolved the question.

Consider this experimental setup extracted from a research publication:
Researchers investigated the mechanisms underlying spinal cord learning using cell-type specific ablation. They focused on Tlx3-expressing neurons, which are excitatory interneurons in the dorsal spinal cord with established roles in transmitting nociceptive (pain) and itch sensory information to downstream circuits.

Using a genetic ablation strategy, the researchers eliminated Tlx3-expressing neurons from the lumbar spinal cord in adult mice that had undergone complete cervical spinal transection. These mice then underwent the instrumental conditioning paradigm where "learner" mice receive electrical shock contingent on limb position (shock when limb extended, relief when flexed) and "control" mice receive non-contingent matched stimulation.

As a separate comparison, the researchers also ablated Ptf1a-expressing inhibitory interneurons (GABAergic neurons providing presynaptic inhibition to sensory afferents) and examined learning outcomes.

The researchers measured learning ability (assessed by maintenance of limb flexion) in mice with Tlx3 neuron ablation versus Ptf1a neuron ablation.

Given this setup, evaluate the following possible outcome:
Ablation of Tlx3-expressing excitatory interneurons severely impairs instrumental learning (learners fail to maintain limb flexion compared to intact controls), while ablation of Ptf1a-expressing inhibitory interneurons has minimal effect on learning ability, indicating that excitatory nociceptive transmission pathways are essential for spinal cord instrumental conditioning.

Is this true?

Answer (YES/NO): NO